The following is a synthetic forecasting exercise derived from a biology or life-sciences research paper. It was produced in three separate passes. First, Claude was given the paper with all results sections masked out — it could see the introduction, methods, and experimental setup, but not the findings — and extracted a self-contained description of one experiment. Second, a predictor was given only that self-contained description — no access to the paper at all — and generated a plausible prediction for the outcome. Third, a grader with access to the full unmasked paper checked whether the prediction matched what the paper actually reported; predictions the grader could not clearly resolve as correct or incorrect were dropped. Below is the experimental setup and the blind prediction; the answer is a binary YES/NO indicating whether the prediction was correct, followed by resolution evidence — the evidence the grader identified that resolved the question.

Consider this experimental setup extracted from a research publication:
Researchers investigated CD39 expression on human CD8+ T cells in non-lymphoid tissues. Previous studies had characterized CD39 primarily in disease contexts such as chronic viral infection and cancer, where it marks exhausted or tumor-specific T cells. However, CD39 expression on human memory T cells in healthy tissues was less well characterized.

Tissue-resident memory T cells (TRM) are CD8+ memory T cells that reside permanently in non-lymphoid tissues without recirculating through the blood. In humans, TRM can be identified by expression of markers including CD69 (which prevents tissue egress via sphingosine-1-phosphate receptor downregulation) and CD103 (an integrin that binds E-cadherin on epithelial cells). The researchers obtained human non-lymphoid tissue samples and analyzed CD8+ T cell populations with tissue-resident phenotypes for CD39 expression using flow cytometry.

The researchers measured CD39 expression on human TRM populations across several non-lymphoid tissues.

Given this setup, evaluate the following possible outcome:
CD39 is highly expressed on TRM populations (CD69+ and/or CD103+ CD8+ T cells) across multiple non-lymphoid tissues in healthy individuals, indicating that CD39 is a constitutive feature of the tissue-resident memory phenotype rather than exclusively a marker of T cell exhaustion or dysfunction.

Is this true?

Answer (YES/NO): NO